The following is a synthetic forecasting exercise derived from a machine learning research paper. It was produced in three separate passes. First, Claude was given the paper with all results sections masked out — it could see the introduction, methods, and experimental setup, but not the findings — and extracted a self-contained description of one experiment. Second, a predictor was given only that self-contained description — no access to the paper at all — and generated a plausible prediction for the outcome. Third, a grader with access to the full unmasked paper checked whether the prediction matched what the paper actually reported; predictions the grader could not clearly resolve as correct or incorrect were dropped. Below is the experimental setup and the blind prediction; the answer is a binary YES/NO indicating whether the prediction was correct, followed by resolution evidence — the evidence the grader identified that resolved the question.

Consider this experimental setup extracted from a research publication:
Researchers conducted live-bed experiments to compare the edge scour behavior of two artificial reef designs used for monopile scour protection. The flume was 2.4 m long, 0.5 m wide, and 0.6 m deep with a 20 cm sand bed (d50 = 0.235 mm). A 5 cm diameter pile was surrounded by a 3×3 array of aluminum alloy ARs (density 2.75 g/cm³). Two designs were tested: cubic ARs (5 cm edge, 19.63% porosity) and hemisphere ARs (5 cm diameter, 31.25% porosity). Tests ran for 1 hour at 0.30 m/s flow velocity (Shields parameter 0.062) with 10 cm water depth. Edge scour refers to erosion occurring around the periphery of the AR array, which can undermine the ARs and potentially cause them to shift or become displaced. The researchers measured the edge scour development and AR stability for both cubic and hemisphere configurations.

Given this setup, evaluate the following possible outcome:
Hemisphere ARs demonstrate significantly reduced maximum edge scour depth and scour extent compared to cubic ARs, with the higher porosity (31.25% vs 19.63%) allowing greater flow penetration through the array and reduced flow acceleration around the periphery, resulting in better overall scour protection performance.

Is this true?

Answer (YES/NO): NO